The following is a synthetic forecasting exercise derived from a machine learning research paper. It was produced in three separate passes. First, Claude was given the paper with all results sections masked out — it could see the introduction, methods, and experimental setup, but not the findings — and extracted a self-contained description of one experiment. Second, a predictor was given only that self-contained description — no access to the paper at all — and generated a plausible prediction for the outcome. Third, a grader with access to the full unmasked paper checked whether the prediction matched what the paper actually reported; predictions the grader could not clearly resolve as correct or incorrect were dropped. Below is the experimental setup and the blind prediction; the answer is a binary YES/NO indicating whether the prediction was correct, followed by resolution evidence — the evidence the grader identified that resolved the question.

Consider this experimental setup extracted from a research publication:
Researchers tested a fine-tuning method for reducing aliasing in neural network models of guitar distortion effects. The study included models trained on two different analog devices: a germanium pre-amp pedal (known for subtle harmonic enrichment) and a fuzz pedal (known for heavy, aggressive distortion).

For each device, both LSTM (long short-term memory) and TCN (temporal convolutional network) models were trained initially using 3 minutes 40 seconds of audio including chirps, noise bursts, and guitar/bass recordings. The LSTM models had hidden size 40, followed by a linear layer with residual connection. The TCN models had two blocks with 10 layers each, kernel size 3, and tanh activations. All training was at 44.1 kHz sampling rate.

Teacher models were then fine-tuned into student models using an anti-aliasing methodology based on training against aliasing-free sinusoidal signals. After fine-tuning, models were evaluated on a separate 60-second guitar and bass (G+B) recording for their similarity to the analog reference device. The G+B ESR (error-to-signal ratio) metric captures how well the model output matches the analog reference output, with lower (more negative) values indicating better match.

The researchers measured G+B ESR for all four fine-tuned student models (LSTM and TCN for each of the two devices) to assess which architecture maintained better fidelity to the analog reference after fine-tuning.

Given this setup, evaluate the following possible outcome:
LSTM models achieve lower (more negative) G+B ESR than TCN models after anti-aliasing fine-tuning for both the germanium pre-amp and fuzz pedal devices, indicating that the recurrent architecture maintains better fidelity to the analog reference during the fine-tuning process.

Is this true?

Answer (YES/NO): YES